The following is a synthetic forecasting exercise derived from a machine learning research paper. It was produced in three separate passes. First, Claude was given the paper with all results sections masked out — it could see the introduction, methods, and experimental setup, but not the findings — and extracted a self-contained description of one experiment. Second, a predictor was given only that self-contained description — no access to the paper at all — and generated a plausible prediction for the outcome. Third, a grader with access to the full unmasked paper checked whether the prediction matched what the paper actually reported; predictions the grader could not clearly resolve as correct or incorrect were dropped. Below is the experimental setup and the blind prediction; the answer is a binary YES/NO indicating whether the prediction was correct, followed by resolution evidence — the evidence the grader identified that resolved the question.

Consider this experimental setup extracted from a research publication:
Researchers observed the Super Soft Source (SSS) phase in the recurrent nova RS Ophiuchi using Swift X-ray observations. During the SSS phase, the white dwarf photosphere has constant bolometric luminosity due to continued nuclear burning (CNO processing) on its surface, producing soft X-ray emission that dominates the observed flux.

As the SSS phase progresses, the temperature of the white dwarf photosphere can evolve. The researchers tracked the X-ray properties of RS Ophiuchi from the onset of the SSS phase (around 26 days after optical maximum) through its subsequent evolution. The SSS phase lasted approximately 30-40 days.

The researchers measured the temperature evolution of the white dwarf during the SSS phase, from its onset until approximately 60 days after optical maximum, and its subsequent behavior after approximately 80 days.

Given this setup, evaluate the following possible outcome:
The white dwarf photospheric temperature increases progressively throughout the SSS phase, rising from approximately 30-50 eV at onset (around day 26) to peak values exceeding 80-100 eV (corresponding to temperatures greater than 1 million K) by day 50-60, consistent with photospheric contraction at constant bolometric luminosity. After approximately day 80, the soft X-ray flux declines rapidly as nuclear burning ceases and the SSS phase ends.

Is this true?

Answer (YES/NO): NO